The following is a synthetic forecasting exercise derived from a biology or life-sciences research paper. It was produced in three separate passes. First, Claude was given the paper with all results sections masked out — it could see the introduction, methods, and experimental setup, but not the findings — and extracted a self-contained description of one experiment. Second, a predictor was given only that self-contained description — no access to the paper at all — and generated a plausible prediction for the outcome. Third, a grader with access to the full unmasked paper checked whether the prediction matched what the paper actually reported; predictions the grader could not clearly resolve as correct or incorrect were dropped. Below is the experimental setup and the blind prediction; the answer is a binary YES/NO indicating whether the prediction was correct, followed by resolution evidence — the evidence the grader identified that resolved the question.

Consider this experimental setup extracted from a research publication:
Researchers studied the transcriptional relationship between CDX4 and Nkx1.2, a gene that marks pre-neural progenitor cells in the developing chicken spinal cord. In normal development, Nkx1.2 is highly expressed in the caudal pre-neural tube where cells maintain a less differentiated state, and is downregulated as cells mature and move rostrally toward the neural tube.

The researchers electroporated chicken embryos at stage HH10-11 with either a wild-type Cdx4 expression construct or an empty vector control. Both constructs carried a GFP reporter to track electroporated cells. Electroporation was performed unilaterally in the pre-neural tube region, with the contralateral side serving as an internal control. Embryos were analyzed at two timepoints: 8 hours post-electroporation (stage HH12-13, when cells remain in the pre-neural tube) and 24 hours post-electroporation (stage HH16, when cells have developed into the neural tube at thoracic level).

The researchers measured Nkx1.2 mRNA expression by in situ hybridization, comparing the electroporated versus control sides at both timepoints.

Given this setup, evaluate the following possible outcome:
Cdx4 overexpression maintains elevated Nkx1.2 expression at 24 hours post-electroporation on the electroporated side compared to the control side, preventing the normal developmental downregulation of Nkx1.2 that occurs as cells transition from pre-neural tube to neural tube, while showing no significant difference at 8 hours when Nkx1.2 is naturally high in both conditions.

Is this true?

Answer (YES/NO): NO